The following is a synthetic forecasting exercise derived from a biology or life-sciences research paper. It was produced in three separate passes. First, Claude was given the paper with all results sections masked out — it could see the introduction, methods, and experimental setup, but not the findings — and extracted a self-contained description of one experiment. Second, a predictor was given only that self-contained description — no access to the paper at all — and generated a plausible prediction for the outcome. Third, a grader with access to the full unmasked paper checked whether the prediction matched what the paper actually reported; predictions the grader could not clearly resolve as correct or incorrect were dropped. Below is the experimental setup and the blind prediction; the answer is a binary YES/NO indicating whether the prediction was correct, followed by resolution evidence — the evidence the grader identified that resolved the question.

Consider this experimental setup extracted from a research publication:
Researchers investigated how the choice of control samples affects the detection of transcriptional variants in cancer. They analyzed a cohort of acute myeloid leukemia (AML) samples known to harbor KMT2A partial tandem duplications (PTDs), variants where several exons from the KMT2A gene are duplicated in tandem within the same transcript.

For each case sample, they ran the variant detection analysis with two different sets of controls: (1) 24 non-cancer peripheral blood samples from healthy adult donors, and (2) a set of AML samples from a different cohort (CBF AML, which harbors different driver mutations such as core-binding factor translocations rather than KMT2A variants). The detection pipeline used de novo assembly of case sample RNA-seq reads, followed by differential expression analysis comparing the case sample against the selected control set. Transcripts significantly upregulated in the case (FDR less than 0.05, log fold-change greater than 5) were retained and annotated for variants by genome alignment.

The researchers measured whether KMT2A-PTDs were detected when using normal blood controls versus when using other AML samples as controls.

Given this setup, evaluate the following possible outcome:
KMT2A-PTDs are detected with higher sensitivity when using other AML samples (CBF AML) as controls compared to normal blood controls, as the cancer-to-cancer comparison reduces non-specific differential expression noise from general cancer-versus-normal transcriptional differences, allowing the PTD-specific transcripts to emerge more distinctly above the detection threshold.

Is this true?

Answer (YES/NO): NO